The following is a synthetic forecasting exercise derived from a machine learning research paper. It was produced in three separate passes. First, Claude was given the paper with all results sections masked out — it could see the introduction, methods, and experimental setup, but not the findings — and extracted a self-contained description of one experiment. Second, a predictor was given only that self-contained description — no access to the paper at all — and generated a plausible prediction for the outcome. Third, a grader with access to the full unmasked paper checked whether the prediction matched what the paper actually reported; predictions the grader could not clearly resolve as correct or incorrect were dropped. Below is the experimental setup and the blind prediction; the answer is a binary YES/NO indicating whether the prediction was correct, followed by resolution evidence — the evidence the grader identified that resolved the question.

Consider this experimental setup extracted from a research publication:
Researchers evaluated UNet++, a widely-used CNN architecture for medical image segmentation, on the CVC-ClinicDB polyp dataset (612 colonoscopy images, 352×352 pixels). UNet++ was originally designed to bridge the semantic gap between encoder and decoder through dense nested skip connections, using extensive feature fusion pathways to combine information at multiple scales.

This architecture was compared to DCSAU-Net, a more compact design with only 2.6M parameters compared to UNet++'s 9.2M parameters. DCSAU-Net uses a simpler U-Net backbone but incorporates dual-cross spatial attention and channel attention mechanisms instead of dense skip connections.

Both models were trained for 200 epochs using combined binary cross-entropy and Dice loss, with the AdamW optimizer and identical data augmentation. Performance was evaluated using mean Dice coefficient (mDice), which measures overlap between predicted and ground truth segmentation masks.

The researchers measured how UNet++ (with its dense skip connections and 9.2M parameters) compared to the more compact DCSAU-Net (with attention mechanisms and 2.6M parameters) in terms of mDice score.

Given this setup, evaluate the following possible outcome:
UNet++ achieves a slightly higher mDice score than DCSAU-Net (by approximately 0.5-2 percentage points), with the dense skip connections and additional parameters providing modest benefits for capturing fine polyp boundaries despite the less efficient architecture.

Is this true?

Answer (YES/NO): NO